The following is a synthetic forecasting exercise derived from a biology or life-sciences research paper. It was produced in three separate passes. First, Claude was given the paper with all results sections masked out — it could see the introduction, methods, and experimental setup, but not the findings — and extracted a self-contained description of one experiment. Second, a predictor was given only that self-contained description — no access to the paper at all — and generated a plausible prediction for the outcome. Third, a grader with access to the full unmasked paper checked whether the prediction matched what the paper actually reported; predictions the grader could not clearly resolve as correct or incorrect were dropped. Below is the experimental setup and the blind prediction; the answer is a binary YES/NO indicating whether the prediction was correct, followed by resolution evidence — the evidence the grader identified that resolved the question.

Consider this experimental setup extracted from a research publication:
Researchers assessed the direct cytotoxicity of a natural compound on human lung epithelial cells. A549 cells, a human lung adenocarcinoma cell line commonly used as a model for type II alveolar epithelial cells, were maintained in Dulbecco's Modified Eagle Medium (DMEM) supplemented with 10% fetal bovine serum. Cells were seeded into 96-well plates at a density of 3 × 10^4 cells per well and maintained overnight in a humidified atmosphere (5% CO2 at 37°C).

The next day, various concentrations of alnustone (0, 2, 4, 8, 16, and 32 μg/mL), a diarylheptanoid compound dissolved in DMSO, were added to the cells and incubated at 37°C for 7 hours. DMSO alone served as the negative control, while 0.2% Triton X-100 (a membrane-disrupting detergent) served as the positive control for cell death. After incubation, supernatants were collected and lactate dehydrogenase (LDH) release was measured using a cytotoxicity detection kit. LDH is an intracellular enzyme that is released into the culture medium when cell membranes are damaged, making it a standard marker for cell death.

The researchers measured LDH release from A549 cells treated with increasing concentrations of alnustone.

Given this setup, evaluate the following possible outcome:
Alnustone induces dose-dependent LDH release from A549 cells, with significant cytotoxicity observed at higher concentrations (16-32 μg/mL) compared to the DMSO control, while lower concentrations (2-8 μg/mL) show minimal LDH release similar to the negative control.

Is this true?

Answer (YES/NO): NO